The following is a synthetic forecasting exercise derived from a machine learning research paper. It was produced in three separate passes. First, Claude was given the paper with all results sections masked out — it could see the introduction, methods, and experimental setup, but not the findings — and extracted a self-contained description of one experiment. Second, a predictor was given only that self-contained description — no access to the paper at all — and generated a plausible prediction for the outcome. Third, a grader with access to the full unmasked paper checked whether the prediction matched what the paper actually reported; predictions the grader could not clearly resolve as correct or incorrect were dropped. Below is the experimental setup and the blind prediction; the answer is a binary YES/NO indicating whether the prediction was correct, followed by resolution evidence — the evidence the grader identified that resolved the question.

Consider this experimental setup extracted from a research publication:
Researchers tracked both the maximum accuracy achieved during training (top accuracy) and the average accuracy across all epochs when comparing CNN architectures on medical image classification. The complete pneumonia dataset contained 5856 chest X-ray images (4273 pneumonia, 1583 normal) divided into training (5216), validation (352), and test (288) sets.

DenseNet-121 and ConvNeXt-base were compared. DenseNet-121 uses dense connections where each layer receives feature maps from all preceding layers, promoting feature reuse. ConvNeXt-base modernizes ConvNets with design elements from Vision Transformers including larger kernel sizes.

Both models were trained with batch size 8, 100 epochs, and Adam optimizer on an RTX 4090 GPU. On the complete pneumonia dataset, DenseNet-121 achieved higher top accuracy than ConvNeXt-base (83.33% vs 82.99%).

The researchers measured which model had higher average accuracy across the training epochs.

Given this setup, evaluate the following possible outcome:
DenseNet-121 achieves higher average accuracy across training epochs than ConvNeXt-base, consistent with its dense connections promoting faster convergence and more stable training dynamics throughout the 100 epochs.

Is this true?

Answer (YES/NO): NO